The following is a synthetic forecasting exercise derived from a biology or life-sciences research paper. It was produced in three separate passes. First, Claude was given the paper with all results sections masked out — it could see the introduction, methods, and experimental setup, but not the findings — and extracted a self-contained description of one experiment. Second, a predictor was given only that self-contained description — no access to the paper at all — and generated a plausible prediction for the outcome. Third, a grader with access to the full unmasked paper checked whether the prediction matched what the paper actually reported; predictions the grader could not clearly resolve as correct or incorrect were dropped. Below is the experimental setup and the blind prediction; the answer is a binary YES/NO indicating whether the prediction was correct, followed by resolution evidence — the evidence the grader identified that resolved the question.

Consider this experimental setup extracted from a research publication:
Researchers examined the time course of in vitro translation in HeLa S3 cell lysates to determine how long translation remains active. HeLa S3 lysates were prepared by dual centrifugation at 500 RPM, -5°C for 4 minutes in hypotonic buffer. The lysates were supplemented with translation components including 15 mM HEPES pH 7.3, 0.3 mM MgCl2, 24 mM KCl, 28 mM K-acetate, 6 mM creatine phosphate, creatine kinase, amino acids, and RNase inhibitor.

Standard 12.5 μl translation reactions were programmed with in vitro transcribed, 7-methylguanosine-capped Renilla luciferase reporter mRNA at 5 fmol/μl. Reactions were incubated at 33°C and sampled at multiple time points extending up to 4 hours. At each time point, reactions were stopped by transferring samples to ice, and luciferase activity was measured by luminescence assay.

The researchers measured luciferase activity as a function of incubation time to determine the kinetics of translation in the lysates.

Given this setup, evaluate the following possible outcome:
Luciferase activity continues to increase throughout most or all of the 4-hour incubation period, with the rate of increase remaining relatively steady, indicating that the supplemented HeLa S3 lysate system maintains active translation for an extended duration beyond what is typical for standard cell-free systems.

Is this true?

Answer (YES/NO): NO